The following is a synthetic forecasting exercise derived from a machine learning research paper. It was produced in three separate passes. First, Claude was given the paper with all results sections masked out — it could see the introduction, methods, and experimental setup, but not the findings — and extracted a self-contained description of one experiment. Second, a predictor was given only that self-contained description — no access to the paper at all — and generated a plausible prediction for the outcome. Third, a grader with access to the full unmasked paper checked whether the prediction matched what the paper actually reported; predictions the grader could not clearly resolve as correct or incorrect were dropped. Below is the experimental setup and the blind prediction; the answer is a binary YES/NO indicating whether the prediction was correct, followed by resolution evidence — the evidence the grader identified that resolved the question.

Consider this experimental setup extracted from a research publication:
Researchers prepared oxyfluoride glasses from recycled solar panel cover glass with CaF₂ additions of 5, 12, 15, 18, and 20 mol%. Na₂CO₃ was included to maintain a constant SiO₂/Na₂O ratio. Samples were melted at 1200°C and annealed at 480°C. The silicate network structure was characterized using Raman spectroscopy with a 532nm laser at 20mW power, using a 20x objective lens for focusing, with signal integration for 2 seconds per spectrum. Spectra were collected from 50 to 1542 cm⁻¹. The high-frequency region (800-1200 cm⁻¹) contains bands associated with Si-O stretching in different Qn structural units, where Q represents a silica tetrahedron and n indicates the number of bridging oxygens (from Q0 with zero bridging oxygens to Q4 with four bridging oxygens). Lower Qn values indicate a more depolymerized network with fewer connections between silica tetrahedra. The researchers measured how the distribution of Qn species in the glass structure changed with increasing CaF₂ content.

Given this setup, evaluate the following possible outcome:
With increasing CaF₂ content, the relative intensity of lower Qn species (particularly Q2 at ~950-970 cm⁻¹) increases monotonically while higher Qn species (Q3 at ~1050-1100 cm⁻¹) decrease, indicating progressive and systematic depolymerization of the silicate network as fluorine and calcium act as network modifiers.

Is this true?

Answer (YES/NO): NO